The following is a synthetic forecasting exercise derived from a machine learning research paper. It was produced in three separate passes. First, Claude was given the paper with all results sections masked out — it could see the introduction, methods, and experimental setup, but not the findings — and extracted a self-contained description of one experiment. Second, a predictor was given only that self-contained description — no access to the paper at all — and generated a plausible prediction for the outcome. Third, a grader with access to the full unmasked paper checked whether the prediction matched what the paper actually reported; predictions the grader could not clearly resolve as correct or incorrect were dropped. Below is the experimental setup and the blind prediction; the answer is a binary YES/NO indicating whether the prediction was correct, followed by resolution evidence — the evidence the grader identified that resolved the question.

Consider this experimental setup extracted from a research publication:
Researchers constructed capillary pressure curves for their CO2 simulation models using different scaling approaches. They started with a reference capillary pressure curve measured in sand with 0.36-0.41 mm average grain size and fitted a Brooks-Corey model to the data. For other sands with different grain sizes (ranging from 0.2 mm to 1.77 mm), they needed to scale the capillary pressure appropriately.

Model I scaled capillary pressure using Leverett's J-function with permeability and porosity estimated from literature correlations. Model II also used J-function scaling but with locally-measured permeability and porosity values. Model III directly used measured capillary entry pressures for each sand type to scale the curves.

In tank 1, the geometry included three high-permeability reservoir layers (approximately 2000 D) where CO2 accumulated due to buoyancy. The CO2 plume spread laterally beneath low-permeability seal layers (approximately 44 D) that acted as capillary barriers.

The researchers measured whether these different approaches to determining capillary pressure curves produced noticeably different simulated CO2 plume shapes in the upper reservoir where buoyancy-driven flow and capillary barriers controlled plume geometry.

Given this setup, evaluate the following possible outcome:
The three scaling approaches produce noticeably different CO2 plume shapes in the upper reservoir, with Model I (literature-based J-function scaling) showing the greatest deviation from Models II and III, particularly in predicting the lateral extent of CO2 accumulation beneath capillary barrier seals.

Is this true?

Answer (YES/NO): NO